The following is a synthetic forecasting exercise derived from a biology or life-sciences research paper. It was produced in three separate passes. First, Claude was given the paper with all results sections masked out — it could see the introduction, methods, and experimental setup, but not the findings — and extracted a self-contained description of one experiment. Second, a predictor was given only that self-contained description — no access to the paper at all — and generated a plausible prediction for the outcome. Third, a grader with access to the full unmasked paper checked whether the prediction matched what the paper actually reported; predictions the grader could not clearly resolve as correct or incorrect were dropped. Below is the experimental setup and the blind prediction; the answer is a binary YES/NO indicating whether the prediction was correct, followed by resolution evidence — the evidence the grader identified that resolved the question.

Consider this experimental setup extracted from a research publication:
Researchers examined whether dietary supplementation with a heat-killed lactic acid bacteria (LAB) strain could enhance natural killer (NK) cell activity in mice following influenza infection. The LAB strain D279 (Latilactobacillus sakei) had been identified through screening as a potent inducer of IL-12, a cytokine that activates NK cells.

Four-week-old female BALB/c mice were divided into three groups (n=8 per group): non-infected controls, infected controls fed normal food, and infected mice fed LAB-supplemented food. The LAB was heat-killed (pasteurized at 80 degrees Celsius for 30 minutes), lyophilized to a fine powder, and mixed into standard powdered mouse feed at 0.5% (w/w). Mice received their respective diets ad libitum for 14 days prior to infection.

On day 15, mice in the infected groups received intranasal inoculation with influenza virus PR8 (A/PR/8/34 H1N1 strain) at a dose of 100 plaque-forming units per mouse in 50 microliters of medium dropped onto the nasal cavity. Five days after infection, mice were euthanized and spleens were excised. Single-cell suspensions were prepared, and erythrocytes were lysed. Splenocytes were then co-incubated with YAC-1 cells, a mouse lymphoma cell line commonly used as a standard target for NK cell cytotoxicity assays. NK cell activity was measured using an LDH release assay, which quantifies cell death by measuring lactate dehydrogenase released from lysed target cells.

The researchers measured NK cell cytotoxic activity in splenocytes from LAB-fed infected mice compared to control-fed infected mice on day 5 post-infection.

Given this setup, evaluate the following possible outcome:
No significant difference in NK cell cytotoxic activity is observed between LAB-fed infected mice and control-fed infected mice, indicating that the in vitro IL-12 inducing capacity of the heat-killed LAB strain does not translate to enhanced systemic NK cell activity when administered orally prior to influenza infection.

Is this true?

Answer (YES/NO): NO